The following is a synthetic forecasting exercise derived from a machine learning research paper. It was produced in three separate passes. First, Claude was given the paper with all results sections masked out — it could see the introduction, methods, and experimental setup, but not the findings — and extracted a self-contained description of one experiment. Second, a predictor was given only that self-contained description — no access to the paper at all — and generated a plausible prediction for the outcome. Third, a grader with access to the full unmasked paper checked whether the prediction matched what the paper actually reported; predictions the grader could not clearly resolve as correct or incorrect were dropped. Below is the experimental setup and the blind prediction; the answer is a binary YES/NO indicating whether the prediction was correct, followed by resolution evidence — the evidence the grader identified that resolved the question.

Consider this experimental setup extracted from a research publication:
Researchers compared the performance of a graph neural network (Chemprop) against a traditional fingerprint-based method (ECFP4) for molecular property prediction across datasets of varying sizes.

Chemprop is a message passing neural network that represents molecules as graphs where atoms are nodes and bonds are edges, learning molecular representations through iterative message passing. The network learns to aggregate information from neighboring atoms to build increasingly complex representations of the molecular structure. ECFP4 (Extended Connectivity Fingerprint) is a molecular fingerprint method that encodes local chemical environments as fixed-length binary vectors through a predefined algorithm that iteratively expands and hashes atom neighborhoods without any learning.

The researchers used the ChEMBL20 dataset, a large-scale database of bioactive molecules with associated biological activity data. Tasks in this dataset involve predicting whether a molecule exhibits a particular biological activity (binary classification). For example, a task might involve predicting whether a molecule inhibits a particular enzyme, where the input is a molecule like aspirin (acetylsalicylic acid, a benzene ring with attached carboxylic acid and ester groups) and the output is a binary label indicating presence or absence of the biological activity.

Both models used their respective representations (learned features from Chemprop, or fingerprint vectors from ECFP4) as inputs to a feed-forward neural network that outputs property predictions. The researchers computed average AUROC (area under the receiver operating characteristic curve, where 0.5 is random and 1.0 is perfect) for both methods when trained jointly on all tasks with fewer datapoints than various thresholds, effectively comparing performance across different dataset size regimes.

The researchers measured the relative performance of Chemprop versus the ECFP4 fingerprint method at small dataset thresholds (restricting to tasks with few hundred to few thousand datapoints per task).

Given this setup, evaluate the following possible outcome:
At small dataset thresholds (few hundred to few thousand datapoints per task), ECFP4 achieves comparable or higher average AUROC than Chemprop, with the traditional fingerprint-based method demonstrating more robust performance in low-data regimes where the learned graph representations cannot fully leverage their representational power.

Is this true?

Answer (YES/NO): NO